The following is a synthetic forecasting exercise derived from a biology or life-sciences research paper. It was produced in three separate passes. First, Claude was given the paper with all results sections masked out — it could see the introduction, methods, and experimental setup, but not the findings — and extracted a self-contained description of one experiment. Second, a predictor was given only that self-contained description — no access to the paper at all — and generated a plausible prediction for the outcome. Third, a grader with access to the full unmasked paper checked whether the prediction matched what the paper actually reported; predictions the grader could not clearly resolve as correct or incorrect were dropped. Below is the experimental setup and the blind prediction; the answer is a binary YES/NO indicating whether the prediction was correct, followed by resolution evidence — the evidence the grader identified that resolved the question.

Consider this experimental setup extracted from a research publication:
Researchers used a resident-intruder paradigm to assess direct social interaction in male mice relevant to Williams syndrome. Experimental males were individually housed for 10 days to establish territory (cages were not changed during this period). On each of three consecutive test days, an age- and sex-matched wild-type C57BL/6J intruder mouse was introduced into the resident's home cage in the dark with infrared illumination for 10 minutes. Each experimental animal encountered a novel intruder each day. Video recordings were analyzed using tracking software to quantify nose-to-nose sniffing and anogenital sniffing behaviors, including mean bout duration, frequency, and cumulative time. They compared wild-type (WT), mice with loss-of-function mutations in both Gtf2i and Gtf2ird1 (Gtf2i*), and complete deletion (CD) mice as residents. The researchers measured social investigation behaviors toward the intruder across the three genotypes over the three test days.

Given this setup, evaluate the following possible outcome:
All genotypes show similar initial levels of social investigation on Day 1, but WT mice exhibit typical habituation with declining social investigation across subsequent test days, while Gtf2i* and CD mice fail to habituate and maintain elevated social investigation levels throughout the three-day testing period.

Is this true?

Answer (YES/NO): NO